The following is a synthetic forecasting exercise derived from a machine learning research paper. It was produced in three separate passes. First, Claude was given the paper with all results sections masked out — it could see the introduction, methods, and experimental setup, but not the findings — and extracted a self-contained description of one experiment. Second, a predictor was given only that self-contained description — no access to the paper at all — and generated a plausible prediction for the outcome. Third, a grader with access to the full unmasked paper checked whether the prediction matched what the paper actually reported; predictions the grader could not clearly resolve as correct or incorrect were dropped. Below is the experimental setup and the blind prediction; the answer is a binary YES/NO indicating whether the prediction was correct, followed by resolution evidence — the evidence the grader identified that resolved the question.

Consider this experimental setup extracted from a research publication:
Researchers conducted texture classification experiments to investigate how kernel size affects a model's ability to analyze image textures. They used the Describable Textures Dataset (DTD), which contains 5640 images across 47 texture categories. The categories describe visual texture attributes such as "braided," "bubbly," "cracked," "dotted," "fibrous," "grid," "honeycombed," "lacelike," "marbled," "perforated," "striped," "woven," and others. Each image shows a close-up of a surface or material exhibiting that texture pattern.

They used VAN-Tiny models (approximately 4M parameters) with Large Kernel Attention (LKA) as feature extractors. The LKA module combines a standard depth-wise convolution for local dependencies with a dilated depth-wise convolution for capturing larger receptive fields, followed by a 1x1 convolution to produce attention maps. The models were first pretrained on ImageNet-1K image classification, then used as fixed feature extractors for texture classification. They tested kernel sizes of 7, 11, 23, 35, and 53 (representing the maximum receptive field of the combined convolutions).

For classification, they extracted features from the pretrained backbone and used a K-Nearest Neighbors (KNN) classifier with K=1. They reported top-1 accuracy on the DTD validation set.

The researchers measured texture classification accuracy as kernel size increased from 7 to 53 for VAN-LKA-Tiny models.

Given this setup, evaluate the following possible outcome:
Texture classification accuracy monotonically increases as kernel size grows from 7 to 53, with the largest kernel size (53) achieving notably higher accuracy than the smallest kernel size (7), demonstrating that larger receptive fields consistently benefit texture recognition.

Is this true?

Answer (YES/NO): NO